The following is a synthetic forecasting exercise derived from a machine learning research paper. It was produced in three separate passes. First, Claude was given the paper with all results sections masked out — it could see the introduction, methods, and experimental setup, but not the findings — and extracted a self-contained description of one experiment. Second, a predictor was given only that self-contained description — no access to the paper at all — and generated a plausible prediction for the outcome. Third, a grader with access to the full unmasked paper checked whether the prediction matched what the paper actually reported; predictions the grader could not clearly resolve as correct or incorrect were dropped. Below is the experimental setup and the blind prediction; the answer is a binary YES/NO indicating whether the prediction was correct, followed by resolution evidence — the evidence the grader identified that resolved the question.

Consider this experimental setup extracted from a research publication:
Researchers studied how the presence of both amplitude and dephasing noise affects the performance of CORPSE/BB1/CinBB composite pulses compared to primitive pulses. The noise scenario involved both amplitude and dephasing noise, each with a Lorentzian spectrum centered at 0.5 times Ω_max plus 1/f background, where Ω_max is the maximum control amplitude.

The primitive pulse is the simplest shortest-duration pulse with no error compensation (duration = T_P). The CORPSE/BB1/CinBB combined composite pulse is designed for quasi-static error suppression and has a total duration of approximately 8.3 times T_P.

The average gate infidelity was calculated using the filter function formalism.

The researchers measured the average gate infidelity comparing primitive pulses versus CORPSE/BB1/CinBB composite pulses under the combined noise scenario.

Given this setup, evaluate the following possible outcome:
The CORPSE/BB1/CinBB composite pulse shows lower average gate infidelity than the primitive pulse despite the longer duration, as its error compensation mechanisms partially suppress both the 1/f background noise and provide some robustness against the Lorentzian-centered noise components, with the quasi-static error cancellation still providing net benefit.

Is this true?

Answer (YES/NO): NO